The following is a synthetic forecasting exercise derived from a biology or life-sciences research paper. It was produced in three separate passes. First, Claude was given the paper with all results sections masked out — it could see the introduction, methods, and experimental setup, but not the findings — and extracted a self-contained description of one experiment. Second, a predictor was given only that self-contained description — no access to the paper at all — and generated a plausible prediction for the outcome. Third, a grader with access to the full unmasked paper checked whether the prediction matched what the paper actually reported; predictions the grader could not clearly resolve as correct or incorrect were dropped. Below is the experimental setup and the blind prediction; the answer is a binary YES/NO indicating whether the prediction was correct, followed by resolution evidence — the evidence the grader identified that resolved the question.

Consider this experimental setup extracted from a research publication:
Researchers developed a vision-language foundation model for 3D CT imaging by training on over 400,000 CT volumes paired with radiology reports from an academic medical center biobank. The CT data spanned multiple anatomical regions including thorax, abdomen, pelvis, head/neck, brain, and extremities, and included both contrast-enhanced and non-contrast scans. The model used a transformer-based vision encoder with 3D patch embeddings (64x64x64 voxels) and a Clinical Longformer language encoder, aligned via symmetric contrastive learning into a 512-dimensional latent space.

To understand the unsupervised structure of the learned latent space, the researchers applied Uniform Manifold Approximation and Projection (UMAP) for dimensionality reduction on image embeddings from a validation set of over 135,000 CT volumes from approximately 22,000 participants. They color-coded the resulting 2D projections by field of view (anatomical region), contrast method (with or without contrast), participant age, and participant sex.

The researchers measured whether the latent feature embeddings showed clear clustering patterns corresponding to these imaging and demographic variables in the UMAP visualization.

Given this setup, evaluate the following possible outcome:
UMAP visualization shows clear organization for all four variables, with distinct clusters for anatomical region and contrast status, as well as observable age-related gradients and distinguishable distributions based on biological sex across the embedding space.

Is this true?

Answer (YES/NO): NO